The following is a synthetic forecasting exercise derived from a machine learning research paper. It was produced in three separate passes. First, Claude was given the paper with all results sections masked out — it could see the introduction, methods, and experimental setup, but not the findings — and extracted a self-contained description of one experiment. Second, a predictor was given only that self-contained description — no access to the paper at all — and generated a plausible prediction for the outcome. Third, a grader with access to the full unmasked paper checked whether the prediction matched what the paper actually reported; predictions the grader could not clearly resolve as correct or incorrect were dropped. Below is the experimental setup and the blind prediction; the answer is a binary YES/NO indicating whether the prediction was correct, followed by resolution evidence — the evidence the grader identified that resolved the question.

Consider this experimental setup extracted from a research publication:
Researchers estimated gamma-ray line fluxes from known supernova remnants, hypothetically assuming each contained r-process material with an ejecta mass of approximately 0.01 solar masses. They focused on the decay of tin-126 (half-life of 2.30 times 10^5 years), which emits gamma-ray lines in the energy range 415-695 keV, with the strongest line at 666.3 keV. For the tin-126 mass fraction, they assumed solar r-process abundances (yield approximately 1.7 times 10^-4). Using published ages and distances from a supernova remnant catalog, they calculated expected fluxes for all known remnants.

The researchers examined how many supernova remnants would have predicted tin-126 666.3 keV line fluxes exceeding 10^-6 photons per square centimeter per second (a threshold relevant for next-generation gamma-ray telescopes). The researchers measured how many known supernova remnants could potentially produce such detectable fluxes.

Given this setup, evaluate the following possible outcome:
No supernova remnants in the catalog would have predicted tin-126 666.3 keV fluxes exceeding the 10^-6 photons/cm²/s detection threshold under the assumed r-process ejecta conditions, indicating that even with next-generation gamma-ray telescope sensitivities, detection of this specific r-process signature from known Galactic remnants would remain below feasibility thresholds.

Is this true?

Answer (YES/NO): NO